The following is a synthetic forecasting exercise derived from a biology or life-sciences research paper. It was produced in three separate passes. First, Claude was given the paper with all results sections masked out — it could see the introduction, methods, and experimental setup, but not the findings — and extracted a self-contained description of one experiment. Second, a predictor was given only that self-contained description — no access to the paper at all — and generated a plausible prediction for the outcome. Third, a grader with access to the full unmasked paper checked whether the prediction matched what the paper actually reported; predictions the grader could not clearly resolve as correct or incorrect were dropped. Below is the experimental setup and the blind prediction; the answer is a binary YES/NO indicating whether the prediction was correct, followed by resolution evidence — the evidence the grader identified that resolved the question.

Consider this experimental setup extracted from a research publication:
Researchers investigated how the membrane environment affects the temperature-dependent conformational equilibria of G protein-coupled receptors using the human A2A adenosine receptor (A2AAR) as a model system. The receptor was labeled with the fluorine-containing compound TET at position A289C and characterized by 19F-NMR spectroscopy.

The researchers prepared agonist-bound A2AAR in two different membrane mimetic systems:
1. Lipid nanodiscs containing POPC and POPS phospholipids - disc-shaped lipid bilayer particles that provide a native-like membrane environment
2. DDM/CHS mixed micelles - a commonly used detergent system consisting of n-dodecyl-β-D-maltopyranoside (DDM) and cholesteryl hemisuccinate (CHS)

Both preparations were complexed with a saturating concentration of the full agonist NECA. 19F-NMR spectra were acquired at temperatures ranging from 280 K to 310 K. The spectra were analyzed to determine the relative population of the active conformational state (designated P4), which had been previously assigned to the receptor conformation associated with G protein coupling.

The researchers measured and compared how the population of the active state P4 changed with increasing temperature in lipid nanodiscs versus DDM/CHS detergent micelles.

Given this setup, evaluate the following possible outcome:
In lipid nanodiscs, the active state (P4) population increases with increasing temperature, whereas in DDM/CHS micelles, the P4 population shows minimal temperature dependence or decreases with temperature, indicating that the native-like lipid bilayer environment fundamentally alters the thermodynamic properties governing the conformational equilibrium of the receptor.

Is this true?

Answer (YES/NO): YES